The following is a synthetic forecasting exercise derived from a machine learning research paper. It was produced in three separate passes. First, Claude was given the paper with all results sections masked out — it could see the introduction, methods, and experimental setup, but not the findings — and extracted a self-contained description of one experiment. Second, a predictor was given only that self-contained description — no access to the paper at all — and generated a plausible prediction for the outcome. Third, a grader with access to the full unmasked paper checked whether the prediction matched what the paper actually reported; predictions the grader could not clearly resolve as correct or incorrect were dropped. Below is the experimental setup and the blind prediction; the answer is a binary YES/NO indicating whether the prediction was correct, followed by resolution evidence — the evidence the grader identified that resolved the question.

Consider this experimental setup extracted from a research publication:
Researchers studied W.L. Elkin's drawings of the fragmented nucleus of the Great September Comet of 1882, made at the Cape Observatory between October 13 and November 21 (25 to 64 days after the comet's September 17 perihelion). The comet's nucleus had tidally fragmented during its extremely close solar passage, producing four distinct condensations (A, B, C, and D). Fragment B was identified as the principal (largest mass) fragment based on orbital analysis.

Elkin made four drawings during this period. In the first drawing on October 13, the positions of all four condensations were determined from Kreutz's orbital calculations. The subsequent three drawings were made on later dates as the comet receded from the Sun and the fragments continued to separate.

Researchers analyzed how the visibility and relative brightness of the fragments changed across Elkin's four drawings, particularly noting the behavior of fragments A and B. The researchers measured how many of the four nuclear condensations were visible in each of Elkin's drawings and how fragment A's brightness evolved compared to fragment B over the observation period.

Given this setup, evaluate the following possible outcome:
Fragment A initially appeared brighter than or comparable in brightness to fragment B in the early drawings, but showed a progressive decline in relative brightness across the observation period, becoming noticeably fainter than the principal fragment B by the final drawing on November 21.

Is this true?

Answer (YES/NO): NO